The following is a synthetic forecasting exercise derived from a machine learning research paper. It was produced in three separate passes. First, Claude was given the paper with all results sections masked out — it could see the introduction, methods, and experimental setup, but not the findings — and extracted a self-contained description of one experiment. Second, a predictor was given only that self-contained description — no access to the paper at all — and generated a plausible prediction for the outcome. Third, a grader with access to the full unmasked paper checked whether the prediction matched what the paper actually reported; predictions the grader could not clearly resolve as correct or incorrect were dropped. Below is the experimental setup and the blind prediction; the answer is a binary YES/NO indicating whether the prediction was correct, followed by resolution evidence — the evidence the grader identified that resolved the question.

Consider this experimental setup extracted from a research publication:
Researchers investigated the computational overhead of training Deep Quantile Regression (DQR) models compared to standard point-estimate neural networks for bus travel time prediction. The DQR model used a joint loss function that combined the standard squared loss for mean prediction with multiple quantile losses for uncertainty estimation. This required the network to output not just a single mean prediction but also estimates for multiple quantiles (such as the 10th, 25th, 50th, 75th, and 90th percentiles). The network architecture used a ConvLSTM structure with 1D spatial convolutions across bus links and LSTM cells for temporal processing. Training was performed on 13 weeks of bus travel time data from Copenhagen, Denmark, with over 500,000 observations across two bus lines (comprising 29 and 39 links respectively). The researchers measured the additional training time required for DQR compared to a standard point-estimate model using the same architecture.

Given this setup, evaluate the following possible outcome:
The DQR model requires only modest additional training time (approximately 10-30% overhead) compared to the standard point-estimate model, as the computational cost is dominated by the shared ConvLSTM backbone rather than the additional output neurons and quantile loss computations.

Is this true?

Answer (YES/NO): NO